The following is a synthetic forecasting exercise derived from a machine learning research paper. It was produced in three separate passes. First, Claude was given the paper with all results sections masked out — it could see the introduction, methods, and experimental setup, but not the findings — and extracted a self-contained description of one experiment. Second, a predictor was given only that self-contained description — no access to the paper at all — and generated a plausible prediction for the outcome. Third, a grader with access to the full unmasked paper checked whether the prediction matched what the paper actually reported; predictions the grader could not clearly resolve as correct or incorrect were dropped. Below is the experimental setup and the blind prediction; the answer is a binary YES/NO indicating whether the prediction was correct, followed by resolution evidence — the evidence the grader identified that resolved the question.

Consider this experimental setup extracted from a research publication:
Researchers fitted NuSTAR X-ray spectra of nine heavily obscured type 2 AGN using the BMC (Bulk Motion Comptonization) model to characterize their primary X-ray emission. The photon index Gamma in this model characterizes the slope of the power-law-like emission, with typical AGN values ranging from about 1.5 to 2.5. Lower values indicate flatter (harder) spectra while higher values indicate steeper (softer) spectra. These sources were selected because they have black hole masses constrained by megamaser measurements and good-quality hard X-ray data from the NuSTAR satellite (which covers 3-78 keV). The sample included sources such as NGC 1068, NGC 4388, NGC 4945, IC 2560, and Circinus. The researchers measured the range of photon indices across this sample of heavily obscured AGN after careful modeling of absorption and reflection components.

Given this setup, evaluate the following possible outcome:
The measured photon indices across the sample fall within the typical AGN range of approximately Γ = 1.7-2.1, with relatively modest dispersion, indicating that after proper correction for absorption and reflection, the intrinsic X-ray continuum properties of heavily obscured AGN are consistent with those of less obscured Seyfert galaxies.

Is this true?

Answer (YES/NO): NO